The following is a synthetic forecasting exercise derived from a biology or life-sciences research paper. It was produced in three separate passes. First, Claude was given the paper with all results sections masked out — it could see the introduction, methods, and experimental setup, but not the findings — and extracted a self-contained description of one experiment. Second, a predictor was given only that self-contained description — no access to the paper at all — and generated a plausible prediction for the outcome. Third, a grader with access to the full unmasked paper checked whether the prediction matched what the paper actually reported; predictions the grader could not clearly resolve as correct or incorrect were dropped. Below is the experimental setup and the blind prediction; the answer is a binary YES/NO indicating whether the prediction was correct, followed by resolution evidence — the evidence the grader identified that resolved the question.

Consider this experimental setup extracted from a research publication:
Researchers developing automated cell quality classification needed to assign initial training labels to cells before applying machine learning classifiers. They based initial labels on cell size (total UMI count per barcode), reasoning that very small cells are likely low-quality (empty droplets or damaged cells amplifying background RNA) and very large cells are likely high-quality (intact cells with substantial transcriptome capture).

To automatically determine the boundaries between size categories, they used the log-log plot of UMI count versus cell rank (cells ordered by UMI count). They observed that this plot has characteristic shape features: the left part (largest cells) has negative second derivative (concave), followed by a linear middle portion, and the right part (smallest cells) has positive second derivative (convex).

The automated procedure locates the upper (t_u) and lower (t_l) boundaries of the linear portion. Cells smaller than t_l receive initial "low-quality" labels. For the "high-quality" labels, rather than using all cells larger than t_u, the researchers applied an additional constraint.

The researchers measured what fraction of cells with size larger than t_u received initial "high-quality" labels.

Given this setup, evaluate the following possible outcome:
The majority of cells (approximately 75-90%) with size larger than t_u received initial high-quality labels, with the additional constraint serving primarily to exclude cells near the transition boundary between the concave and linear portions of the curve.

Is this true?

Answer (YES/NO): YES